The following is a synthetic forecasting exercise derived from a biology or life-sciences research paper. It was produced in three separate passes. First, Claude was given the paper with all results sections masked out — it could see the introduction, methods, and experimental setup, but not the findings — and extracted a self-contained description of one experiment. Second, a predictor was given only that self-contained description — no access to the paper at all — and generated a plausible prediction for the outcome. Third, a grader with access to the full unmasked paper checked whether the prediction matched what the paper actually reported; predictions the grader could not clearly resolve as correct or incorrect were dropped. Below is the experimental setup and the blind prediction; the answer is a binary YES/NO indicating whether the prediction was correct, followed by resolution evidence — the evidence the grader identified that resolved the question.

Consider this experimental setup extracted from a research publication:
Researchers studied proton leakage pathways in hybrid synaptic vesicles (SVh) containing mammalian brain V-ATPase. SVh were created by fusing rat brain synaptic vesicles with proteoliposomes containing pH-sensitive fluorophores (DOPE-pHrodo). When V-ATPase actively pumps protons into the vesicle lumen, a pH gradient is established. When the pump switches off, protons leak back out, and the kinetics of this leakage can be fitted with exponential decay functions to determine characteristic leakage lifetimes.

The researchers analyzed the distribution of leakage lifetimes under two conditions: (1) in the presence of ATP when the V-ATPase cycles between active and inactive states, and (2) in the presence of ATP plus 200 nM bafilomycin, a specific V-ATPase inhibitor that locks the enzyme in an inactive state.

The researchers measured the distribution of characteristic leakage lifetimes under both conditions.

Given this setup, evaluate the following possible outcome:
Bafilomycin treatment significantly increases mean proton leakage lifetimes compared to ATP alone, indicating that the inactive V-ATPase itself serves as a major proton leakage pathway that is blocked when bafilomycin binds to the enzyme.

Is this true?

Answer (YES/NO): NO